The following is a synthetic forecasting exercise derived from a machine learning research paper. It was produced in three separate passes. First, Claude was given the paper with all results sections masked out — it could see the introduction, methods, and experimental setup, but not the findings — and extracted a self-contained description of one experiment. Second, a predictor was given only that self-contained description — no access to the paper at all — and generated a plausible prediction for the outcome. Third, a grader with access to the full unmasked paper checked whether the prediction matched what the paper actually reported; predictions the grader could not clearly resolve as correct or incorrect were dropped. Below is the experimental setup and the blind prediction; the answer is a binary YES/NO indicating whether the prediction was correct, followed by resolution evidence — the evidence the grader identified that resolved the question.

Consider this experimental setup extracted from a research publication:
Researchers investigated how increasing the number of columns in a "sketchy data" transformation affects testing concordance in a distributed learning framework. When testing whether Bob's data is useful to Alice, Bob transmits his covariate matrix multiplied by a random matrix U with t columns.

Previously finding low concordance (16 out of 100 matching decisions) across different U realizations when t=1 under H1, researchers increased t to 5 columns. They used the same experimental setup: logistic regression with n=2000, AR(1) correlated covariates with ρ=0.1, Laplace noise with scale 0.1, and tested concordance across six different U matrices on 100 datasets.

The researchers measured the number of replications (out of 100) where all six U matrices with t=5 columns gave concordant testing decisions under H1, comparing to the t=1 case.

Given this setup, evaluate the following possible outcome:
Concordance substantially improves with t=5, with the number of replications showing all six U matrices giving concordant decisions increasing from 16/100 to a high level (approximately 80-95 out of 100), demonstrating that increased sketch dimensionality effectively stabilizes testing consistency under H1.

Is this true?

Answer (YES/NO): NO